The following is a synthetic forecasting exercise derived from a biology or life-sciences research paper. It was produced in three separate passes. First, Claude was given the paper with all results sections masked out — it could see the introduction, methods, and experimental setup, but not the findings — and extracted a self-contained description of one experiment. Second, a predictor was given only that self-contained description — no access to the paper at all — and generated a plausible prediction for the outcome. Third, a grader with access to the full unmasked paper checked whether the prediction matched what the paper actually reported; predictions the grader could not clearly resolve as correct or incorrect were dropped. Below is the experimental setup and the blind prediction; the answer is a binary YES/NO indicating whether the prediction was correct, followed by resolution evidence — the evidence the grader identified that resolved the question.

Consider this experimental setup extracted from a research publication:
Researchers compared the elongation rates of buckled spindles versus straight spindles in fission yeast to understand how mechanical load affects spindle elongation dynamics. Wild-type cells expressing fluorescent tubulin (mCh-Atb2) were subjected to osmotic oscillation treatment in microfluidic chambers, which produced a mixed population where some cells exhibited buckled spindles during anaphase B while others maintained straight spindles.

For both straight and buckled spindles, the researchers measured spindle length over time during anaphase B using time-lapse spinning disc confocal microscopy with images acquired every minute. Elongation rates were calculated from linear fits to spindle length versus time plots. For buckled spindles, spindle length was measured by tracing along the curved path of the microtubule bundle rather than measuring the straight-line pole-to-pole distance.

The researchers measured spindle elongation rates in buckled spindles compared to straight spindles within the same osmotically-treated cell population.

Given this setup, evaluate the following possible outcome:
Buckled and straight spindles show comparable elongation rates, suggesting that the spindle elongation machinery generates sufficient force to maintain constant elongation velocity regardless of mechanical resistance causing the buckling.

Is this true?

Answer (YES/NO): NO